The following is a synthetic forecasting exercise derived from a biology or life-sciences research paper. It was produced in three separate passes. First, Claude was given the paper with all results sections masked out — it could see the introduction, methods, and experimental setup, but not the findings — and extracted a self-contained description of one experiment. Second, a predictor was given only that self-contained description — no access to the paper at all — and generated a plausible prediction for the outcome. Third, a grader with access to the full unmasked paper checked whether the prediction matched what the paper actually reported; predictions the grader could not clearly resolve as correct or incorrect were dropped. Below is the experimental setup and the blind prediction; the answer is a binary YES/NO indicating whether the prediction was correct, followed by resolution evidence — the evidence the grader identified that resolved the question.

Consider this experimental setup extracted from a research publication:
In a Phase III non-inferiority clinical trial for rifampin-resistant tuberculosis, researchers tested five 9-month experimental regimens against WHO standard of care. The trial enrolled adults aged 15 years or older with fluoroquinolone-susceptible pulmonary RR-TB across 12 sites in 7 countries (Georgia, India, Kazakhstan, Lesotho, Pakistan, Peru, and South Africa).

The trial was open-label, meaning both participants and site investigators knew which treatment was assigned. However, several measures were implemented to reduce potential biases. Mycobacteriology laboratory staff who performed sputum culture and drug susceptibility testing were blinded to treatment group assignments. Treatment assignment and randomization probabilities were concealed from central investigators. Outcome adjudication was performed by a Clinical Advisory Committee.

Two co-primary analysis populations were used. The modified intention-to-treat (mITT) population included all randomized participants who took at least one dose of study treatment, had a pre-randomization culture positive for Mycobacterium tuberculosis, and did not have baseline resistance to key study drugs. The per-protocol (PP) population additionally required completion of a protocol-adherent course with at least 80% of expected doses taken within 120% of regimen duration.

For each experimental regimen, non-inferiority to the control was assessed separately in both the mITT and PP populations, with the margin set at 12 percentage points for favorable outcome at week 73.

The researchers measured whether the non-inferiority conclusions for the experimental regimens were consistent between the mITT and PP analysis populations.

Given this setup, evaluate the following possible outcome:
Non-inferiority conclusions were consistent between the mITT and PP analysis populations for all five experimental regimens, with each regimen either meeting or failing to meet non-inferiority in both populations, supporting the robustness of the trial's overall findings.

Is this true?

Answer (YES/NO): NO